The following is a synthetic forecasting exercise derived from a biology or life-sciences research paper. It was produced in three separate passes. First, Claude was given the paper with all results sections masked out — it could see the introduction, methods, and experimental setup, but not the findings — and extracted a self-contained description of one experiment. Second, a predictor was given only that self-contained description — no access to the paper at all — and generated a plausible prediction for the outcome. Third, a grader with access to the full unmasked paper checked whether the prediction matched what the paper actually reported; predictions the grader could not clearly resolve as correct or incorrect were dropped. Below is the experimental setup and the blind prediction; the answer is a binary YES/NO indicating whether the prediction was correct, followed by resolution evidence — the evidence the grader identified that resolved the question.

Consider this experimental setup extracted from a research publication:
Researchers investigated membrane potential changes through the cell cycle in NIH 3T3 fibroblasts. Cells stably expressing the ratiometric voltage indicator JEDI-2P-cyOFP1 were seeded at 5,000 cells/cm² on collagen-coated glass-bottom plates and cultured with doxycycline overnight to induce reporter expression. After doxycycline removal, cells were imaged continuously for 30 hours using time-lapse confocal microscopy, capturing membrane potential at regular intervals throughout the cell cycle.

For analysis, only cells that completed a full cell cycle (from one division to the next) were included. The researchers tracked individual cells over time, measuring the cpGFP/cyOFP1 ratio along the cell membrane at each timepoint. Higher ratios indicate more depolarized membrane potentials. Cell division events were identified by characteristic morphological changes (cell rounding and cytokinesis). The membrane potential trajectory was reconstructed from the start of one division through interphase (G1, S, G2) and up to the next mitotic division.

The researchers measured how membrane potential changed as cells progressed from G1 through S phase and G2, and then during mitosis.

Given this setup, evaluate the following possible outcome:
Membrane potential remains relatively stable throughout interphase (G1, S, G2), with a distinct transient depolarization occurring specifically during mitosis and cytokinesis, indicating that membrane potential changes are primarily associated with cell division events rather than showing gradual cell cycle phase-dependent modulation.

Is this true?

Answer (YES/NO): NO